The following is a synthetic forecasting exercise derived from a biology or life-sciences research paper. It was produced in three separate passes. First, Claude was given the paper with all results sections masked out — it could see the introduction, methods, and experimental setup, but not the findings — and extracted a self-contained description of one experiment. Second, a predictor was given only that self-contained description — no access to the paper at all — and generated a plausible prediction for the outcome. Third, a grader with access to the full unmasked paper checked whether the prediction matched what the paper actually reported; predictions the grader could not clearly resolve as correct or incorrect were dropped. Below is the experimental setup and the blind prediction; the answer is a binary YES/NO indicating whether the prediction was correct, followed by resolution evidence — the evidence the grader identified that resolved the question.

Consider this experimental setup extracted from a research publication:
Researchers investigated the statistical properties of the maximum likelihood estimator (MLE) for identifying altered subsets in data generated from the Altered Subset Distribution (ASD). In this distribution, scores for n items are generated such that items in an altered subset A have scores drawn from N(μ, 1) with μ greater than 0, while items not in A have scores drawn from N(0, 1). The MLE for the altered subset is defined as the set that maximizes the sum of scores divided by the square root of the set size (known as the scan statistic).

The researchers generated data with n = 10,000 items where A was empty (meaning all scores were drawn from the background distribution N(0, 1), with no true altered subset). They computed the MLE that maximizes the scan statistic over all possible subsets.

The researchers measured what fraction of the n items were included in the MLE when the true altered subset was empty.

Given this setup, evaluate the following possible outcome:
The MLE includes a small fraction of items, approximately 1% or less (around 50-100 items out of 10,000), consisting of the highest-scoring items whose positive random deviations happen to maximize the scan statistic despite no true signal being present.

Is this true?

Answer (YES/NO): NO